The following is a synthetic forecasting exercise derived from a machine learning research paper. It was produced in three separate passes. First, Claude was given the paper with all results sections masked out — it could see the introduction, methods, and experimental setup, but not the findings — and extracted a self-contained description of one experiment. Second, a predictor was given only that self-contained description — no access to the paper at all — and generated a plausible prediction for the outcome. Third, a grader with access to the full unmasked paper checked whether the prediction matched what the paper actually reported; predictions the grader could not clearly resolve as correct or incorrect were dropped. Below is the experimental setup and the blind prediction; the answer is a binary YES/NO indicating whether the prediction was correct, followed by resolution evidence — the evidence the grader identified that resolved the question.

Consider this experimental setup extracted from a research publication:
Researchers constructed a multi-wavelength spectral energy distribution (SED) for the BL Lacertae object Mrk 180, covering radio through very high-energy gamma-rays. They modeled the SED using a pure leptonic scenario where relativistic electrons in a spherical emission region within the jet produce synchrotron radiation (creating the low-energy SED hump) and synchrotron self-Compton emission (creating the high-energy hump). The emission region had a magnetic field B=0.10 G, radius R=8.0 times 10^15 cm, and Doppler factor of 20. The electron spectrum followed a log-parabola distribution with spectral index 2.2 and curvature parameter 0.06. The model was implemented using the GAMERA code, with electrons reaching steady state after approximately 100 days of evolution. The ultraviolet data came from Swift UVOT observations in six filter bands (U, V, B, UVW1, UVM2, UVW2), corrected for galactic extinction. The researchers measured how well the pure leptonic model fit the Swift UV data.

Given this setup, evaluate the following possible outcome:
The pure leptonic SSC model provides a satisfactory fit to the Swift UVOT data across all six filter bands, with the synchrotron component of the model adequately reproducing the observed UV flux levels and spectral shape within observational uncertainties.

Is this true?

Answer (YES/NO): NO